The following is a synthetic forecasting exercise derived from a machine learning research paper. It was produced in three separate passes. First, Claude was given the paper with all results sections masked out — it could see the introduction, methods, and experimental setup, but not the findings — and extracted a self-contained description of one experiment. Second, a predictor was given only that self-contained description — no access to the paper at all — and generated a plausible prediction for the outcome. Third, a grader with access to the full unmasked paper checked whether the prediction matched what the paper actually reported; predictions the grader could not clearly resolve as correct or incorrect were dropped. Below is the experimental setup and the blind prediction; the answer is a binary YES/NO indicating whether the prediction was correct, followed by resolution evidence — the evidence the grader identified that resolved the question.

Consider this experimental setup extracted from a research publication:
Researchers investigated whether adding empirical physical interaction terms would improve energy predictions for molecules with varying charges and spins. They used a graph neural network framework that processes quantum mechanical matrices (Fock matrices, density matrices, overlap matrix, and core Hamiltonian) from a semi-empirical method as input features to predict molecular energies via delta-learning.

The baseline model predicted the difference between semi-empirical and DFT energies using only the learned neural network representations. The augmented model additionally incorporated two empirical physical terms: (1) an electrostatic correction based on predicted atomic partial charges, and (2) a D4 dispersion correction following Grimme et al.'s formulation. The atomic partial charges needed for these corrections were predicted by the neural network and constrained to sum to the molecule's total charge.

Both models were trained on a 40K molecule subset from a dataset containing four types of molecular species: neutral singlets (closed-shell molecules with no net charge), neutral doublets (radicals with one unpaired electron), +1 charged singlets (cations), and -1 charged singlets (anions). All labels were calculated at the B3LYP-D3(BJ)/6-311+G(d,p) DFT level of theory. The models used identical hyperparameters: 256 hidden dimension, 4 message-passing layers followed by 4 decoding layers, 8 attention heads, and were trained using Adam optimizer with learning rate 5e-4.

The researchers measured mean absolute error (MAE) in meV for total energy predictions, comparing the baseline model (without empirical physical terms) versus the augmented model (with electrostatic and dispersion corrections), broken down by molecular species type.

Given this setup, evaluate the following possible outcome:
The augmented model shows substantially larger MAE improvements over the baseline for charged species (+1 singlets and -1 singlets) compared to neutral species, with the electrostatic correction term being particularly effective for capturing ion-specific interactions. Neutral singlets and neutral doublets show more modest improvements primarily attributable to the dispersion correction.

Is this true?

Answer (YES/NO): NO